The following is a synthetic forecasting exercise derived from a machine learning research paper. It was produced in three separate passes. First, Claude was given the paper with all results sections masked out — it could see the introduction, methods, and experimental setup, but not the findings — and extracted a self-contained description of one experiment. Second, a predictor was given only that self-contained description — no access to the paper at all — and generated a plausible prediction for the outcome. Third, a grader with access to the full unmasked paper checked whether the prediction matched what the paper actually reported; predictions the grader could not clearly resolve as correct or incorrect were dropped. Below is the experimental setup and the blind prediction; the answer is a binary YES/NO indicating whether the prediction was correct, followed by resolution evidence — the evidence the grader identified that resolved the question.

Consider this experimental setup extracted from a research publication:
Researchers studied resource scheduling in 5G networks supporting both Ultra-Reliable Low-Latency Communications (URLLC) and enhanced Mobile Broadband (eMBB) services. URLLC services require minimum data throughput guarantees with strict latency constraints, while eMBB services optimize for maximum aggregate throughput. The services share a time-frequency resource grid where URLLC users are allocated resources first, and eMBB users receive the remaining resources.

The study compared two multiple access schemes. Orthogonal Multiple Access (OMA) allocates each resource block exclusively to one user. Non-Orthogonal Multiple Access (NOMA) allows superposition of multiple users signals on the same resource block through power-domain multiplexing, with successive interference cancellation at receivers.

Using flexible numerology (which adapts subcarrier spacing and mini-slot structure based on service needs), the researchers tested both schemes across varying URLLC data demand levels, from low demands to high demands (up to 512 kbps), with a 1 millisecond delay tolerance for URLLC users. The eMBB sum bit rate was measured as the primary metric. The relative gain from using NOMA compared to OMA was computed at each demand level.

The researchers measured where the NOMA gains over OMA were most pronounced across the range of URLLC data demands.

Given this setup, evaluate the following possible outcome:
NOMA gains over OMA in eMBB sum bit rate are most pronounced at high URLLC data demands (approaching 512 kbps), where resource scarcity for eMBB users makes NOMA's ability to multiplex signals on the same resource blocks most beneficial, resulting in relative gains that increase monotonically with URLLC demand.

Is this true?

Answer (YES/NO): NO